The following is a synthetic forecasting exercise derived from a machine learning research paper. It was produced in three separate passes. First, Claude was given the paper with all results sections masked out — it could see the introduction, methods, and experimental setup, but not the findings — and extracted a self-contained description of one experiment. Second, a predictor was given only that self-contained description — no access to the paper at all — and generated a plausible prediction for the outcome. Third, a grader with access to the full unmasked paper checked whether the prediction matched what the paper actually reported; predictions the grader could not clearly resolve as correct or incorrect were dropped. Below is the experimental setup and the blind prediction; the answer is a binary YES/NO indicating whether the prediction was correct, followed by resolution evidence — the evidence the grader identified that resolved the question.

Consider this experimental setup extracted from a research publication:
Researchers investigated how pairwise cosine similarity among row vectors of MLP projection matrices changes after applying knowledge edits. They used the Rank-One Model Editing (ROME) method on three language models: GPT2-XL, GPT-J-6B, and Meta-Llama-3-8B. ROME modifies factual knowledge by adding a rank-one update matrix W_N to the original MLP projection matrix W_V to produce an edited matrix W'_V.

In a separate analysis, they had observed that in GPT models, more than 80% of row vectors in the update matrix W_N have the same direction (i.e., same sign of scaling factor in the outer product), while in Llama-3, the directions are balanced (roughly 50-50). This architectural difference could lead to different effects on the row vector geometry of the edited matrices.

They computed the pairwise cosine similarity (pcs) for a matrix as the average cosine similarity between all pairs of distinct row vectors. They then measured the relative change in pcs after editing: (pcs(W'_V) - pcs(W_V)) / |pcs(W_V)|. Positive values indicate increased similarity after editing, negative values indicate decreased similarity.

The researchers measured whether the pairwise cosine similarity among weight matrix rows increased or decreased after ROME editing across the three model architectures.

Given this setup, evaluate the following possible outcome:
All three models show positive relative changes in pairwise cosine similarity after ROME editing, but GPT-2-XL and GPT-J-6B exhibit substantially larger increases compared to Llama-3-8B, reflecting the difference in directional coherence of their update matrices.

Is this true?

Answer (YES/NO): NO